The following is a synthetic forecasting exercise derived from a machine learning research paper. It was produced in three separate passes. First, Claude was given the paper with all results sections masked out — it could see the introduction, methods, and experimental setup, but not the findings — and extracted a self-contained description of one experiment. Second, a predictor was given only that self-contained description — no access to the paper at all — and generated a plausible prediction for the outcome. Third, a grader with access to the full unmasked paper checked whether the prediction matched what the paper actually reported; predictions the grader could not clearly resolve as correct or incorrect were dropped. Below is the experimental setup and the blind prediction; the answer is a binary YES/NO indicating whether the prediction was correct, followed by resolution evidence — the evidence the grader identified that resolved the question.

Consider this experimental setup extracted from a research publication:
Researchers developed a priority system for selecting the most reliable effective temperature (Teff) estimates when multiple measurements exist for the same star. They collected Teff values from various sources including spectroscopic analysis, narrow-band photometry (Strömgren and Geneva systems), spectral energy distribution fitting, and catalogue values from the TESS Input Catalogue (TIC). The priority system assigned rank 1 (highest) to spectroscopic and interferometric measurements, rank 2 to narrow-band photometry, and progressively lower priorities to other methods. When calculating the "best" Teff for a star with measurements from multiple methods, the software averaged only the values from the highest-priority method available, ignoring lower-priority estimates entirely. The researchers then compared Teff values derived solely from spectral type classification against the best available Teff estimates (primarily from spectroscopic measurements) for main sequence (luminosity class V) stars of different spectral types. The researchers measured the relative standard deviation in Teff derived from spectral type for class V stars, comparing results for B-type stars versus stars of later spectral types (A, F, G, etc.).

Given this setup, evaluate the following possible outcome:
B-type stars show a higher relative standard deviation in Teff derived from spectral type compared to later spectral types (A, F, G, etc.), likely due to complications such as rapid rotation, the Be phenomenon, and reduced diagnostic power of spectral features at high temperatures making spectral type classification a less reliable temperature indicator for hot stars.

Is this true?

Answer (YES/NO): YES